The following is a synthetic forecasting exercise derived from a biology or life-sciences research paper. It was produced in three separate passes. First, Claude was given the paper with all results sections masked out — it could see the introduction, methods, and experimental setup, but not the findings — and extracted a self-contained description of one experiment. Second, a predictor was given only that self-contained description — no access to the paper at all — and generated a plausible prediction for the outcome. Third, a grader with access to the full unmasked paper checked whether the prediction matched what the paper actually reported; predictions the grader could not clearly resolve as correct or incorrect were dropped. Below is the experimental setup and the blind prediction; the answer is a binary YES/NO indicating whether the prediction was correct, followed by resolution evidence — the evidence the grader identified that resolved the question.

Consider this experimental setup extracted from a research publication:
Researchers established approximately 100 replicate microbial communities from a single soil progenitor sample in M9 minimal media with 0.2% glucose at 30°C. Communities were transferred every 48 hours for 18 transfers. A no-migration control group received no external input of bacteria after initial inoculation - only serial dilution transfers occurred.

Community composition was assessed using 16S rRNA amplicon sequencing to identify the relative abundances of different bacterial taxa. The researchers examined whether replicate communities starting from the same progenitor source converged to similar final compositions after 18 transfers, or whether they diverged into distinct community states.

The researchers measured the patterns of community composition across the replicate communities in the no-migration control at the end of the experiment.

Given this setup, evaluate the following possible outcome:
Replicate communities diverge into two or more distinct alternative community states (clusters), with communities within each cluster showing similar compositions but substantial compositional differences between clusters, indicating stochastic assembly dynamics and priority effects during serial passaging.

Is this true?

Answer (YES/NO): YES